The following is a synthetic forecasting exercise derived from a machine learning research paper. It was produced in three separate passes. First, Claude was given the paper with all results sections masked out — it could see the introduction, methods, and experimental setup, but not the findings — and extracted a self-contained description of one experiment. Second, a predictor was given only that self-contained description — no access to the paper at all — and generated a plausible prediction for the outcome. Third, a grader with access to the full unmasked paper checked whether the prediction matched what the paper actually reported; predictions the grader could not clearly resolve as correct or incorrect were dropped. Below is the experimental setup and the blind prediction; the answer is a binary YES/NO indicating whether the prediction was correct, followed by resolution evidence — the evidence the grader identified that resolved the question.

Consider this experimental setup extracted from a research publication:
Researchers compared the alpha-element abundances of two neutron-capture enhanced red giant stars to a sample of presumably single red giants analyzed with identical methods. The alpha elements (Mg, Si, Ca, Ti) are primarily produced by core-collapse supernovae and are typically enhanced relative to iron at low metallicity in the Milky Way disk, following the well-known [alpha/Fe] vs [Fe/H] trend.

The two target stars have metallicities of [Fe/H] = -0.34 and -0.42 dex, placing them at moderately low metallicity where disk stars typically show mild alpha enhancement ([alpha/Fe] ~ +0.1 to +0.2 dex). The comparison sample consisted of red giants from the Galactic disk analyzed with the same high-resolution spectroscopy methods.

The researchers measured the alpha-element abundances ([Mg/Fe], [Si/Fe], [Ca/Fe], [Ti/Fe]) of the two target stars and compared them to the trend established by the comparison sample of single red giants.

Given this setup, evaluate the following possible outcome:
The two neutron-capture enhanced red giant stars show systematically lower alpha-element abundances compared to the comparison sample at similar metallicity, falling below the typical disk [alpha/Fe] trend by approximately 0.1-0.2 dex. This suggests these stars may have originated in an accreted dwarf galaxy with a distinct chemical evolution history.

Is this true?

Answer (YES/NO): NO